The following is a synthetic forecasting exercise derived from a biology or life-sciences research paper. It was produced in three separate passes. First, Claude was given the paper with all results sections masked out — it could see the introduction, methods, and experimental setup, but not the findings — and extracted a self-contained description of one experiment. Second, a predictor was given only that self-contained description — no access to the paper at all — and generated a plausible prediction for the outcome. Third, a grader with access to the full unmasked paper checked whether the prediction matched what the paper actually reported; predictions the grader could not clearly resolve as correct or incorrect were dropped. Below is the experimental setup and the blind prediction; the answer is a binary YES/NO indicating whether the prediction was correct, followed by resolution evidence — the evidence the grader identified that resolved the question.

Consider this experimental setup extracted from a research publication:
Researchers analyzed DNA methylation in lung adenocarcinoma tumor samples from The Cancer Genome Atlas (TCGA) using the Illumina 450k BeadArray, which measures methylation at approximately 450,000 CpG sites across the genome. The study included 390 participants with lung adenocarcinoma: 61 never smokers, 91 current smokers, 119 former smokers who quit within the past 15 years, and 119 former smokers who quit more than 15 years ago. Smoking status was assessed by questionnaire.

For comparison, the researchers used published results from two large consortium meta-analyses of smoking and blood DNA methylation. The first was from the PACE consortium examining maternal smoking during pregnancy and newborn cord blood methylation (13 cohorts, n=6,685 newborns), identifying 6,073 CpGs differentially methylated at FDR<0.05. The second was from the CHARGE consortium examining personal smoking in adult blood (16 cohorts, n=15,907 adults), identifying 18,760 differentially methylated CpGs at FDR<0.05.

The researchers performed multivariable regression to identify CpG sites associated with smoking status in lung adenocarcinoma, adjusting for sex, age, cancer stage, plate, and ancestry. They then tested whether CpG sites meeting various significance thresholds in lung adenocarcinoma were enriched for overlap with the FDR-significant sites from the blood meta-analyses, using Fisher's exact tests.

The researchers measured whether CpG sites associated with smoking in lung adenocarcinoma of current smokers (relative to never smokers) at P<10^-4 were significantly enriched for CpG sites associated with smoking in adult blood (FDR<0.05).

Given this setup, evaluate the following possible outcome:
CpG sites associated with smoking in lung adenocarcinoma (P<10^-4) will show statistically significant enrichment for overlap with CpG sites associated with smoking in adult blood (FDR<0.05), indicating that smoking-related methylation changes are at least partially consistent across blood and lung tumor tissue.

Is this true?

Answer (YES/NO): YES